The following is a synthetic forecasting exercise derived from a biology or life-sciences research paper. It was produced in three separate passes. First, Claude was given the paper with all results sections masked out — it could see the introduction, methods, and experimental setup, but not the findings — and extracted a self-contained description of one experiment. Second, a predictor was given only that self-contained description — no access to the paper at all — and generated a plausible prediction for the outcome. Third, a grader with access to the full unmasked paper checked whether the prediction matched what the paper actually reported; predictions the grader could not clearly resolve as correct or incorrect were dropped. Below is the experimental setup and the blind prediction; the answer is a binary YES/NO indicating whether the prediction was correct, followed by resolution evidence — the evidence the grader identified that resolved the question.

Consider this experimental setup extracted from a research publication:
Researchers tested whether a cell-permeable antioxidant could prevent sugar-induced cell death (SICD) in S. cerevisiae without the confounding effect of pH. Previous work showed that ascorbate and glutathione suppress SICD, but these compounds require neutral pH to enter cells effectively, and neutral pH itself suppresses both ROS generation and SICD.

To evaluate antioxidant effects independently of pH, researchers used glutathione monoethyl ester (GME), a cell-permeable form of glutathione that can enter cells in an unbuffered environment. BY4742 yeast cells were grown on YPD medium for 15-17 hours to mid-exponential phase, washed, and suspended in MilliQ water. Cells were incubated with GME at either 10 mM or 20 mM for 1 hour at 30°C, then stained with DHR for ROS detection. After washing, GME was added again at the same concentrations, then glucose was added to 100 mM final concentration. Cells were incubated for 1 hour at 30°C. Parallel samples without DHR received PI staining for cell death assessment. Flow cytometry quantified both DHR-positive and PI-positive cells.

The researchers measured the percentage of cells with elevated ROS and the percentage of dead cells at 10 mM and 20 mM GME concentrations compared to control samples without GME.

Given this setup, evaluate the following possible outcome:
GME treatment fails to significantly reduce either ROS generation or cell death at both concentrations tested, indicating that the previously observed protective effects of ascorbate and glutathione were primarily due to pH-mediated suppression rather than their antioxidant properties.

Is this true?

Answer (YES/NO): NO